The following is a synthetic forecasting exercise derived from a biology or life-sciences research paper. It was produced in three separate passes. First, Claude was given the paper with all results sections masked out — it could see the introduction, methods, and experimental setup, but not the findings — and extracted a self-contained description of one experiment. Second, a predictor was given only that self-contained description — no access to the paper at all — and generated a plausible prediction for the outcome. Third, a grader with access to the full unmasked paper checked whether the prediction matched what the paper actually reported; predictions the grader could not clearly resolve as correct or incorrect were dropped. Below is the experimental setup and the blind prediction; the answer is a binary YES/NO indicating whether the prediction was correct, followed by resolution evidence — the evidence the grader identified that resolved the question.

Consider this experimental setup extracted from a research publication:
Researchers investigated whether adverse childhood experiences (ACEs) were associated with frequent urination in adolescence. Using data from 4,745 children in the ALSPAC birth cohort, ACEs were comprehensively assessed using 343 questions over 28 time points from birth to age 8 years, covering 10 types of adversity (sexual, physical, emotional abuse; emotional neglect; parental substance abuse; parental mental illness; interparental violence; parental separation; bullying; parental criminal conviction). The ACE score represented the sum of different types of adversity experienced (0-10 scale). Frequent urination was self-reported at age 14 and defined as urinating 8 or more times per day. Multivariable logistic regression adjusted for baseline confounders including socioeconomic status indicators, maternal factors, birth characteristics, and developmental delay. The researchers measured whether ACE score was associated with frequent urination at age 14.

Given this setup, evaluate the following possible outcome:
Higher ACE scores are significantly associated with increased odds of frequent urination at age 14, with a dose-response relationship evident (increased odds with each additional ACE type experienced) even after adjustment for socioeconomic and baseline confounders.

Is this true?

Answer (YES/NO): YES